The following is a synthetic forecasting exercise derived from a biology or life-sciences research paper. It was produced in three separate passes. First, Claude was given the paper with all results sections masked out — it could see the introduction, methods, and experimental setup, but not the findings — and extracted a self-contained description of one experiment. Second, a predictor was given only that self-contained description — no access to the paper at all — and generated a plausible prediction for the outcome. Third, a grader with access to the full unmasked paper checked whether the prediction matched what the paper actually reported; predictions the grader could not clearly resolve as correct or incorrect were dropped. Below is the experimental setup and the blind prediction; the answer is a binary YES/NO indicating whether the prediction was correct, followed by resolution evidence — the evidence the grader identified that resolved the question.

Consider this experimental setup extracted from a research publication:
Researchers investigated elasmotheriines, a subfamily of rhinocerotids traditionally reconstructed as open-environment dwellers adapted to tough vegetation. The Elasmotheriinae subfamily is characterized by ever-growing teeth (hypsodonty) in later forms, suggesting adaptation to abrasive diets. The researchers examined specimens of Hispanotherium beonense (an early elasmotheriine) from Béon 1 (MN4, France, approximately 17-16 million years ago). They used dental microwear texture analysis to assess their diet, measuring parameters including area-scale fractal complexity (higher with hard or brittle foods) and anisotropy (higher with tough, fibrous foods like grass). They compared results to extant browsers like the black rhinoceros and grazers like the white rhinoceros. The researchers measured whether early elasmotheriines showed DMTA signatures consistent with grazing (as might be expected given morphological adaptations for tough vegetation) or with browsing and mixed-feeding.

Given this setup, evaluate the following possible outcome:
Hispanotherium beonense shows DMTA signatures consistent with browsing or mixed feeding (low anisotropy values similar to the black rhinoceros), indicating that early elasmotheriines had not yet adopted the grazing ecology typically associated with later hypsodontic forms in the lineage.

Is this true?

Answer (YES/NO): YES